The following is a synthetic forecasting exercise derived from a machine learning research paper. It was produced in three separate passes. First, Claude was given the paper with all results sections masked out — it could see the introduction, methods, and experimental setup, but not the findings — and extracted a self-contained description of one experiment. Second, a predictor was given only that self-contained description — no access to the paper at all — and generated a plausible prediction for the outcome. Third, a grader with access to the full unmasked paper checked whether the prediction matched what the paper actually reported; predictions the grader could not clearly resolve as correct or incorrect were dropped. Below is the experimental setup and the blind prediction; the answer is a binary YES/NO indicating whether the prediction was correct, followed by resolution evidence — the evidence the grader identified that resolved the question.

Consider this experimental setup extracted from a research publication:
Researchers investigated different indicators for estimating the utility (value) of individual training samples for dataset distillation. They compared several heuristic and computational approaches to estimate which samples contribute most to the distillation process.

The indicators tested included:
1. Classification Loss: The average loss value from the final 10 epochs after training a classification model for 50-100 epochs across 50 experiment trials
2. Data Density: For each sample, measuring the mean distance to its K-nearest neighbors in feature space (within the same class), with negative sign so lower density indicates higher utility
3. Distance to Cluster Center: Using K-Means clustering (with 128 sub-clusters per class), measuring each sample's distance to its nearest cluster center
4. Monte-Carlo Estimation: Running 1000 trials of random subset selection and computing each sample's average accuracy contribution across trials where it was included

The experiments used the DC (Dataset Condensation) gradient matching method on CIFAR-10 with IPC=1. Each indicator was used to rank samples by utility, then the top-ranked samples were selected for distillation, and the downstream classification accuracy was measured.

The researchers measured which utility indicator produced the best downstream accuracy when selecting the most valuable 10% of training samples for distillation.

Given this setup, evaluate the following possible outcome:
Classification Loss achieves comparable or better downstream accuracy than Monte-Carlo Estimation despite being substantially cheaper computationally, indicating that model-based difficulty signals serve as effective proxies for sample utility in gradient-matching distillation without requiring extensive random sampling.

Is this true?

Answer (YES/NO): YES